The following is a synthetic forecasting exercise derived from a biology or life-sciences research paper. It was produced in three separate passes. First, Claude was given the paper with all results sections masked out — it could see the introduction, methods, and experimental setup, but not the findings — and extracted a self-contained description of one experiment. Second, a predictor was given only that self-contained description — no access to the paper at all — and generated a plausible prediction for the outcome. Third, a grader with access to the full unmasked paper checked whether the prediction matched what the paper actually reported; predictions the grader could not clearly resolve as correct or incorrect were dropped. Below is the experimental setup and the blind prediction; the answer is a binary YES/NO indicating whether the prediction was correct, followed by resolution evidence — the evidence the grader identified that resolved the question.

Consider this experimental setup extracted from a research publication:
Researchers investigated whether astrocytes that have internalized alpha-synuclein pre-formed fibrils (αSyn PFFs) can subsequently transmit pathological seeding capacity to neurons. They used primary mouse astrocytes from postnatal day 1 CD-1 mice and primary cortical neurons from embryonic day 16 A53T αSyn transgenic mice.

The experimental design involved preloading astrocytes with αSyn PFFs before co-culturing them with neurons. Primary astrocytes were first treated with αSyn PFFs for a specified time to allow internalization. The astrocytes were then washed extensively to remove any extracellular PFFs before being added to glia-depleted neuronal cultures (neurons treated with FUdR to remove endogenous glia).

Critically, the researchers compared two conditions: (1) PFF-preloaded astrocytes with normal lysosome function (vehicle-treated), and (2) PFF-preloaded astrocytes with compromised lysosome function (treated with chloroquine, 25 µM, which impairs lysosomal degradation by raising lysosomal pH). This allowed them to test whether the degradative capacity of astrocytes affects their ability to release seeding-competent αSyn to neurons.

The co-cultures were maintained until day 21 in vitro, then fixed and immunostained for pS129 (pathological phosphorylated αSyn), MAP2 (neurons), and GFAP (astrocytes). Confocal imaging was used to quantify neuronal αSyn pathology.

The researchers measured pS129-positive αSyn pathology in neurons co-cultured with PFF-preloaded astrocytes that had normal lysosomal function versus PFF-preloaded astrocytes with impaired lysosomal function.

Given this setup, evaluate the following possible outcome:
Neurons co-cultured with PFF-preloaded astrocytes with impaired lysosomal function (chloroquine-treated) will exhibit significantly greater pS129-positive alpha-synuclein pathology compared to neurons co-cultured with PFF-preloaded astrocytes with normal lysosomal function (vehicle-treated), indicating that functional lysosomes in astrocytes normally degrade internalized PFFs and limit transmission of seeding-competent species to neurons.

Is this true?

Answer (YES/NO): YES